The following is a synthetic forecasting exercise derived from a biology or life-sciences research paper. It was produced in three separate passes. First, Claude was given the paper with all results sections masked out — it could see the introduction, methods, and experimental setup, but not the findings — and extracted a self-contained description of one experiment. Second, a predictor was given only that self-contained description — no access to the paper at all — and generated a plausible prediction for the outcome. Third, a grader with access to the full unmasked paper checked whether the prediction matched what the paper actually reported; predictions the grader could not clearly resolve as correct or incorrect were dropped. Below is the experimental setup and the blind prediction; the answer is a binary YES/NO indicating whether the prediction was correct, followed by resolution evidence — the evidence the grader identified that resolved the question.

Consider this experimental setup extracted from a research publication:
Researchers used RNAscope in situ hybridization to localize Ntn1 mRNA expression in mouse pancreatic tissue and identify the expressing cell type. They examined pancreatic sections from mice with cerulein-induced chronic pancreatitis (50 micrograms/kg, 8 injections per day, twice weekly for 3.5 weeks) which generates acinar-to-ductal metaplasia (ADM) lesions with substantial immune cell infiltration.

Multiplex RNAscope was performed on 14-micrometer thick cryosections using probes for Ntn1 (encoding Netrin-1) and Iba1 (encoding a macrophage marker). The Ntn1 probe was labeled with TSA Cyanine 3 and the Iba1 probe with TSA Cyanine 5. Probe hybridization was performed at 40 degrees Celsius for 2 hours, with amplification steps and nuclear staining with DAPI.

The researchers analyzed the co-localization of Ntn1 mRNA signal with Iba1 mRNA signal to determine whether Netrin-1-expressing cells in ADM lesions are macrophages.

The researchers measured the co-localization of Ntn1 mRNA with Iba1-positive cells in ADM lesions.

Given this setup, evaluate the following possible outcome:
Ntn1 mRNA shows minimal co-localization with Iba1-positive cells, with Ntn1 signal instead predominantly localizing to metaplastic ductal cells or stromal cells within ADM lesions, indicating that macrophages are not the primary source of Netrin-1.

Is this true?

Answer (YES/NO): NO